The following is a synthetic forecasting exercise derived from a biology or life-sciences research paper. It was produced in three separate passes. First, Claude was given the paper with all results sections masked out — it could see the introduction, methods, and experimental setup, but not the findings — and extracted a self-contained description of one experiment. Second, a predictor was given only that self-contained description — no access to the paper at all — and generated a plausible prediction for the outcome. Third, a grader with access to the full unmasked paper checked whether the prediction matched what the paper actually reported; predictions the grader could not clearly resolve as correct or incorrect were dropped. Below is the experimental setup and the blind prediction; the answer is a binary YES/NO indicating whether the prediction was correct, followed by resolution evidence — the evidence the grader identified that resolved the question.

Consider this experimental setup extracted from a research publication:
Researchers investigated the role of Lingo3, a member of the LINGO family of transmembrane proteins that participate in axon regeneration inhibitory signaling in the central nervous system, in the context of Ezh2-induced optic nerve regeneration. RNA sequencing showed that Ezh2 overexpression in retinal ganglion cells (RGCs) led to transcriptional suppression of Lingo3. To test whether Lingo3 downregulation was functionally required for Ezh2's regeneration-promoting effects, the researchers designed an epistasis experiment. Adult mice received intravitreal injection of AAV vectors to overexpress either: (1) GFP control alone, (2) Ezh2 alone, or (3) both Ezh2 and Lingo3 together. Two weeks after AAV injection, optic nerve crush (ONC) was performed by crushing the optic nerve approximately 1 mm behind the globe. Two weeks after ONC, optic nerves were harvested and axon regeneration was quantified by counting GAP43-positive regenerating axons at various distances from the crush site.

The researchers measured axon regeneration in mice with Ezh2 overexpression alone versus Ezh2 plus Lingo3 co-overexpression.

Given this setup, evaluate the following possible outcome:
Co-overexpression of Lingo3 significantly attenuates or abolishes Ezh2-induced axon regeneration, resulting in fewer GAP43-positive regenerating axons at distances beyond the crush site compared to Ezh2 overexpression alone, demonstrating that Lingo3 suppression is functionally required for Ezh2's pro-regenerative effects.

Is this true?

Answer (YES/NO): YES